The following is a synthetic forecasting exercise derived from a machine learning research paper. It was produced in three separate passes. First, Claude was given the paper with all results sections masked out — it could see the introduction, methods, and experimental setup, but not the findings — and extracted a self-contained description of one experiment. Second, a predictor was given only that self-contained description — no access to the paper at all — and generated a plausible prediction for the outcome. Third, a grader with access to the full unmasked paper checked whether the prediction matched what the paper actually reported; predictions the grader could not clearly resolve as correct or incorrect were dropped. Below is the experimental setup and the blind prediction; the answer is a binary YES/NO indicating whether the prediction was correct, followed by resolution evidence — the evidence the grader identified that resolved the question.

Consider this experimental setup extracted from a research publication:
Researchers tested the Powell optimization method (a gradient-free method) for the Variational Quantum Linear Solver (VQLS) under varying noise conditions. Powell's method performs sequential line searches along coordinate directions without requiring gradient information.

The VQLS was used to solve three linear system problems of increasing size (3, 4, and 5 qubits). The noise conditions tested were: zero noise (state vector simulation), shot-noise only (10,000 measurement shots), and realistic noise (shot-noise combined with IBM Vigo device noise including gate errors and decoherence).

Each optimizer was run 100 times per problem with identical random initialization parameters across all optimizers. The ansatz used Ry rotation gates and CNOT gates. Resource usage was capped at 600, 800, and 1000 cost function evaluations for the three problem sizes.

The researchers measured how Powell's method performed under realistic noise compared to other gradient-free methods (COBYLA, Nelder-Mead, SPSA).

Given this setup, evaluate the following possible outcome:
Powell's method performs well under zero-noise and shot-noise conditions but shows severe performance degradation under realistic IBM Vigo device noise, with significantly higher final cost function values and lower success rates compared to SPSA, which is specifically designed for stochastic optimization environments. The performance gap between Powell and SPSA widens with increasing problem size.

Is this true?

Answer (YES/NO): NO